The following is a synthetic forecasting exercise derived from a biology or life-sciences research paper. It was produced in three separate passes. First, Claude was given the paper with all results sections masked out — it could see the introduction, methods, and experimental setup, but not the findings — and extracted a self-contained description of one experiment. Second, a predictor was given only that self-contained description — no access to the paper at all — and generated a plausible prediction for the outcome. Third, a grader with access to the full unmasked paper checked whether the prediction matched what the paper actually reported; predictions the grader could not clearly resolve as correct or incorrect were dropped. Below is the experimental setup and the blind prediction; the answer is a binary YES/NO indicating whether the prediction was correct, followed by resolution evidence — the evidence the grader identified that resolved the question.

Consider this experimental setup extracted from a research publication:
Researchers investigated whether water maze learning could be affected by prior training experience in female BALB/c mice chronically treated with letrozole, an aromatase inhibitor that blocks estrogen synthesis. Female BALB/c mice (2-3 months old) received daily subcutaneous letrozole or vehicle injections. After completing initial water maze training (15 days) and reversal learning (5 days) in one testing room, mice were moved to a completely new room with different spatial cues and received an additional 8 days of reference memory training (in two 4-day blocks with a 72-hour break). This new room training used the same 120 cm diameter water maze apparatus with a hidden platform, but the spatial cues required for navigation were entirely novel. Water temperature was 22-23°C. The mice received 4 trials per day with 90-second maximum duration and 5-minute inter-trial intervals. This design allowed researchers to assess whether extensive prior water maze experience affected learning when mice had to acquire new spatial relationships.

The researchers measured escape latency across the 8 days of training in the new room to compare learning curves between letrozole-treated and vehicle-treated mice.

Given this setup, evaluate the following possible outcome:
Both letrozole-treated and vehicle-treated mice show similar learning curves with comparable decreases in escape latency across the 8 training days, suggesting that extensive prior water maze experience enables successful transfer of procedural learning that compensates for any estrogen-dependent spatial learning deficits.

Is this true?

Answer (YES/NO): NO